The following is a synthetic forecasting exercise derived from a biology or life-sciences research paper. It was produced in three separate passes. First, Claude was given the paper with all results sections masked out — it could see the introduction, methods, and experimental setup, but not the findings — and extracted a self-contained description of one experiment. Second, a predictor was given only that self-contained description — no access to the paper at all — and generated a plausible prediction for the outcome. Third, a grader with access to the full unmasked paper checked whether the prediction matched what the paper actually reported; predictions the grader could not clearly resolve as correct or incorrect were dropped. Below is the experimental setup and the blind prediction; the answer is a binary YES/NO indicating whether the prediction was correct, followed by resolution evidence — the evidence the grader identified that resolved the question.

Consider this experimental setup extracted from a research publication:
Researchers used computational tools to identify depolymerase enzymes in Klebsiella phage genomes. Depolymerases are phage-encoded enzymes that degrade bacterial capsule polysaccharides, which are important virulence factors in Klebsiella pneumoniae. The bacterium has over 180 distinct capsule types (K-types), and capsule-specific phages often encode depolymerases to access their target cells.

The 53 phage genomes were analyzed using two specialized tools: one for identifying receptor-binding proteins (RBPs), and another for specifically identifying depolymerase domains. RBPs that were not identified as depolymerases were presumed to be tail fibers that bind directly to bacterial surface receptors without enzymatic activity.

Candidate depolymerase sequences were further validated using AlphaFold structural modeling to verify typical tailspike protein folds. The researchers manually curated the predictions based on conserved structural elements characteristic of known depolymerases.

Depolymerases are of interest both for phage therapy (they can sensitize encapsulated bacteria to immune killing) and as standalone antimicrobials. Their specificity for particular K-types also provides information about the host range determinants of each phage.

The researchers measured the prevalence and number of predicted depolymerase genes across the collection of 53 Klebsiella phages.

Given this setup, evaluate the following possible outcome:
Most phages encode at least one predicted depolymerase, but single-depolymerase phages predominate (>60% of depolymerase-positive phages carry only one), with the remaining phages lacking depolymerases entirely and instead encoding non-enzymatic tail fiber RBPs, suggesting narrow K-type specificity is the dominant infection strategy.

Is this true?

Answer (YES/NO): NO